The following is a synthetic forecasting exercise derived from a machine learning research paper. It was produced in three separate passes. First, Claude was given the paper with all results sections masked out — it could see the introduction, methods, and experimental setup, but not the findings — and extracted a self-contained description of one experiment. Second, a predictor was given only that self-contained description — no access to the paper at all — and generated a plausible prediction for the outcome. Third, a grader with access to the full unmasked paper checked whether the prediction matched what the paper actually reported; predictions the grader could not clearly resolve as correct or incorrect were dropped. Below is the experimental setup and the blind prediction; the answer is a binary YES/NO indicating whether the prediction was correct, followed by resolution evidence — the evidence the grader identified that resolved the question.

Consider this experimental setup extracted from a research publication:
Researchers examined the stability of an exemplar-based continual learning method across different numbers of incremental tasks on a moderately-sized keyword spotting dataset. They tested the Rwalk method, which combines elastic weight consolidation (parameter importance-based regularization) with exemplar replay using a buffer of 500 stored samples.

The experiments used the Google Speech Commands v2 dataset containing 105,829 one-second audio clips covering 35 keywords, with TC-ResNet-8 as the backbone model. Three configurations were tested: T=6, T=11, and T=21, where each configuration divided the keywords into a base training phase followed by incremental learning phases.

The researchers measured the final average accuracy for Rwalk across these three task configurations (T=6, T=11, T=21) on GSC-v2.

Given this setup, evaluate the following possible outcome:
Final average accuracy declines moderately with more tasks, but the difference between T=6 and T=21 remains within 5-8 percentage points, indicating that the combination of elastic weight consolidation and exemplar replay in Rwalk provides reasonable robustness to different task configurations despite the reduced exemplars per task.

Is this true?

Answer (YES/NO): NO